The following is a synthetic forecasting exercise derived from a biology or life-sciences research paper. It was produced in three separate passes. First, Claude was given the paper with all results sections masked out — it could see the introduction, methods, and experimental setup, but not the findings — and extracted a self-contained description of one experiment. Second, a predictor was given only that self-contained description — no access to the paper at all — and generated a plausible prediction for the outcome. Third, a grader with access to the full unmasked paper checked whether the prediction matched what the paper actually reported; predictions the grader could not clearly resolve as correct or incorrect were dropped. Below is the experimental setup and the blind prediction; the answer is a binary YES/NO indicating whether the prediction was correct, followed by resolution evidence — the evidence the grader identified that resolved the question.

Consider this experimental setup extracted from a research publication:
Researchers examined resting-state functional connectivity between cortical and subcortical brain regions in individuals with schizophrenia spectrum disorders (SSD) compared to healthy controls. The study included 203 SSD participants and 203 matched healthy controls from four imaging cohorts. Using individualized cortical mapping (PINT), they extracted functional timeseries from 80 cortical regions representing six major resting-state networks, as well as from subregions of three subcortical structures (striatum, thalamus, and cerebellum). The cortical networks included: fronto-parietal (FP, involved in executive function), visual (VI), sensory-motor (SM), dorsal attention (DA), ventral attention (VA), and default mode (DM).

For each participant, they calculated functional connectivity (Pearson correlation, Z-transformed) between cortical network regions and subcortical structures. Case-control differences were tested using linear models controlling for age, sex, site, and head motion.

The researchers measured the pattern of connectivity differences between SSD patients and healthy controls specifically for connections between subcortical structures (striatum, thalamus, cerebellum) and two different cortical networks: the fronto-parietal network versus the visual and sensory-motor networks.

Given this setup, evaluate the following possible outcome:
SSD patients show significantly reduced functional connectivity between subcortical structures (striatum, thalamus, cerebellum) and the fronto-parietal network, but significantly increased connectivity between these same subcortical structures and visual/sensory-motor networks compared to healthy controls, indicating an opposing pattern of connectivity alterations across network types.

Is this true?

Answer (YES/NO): YES